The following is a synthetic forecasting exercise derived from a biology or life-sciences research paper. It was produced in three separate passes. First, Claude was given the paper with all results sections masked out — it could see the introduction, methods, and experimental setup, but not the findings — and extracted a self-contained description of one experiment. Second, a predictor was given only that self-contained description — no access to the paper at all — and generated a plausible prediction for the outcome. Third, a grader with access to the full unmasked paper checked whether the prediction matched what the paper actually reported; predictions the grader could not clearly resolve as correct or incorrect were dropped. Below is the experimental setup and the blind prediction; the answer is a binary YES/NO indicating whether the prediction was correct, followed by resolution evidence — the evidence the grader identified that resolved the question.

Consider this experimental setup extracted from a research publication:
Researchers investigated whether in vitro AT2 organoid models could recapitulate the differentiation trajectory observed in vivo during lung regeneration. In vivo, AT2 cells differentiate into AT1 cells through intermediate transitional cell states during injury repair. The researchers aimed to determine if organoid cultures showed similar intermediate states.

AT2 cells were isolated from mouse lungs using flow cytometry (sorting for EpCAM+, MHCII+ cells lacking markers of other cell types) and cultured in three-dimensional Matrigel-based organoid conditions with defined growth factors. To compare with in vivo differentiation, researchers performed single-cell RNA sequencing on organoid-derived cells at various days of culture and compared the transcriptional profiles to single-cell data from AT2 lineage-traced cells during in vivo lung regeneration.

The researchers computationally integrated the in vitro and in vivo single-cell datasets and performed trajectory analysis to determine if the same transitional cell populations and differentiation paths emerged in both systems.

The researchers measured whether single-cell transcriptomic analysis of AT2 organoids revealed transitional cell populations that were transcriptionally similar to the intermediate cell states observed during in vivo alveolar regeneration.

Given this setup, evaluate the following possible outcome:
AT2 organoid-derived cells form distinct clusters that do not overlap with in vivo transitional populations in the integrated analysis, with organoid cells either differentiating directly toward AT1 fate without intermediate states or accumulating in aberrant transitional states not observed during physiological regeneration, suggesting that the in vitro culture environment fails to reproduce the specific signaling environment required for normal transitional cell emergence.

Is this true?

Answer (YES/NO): NO